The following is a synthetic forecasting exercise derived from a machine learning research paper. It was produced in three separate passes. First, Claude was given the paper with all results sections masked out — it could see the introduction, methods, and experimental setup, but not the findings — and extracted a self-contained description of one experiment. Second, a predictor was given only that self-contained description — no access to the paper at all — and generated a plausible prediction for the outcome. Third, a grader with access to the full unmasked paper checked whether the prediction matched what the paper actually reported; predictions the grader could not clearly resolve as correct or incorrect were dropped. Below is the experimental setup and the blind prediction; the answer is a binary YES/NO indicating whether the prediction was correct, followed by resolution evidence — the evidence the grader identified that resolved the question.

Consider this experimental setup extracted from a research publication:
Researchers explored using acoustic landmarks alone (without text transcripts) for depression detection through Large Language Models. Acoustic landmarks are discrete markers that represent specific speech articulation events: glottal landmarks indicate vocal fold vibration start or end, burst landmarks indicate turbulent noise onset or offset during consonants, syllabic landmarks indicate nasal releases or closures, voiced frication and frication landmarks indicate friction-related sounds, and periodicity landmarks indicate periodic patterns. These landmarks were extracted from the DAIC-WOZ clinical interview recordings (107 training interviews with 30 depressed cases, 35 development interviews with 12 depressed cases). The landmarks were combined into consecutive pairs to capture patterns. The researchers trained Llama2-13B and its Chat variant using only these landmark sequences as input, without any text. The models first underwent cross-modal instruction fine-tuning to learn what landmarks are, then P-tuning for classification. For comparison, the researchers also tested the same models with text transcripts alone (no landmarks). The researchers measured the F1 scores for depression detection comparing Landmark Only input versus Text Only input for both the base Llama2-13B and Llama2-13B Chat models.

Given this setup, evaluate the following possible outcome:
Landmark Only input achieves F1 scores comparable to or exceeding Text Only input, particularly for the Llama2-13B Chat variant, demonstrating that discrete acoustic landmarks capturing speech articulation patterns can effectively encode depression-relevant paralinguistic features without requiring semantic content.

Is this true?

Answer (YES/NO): NO